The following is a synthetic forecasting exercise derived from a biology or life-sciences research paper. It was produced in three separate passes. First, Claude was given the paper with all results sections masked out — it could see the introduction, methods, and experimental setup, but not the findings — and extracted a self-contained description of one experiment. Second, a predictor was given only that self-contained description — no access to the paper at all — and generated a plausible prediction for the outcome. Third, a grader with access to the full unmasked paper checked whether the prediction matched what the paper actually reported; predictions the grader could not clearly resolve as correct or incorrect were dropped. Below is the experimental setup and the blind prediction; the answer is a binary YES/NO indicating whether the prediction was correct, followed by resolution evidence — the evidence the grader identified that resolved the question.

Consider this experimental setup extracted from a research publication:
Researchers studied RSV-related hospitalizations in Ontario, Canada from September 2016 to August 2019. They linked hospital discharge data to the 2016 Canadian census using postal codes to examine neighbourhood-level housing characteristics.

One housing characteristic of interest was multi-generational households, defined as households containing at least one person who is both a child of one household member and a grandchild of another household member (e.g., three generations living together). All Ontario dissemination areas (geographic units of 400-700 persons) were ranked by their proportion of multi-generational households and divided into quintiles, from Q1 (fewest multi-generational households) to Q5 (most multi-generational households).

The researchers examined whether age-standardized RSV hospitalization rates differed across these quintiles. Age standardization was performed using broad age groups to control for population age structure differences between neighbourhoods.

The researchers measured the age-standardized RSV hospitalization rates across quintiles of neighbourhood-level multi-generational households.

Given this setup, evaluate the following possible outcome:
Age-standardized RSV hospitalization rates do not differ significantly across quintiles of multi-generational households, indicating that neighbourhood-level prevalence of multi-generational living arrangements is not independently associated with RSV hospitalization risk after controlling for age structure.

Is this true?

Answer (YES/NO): NO